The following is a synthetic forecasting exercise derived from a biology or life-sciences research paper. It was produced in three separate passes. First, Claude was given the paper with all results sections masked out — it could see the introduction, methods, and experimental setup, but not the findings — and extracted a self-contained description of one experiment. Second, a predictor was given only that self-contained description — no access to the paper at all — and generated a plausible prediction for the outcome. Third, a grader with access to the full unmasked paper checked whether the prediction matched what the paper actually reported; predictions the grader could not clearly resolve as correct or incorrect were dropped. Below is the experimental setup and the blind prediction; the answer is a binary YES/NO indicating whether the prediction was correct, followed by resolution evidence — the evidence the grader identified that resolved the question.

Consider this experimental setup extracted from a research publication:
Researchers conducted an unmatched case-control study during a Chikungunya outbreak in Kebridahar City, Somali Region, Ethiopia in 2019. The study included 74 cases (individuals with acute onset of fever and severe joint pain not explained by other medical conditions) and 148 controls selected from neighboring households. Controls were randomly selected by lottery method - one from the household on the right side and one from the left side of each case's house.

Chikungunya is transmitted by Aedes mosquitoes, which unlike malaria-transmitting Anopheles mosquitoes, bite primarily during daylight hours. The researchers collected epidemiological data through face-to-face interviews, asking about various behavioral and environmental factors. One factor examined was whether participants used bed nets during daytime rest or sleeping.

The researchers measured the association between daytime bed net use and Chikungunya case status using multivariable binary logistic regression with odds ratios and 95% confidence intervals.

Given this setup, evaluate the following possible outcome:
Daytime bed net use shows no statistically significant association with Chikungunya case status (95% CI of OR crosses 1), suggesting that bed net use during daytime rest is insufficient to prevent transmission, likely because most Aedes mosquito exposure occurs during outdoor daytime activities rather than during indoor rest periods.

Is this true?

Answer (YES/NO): NO